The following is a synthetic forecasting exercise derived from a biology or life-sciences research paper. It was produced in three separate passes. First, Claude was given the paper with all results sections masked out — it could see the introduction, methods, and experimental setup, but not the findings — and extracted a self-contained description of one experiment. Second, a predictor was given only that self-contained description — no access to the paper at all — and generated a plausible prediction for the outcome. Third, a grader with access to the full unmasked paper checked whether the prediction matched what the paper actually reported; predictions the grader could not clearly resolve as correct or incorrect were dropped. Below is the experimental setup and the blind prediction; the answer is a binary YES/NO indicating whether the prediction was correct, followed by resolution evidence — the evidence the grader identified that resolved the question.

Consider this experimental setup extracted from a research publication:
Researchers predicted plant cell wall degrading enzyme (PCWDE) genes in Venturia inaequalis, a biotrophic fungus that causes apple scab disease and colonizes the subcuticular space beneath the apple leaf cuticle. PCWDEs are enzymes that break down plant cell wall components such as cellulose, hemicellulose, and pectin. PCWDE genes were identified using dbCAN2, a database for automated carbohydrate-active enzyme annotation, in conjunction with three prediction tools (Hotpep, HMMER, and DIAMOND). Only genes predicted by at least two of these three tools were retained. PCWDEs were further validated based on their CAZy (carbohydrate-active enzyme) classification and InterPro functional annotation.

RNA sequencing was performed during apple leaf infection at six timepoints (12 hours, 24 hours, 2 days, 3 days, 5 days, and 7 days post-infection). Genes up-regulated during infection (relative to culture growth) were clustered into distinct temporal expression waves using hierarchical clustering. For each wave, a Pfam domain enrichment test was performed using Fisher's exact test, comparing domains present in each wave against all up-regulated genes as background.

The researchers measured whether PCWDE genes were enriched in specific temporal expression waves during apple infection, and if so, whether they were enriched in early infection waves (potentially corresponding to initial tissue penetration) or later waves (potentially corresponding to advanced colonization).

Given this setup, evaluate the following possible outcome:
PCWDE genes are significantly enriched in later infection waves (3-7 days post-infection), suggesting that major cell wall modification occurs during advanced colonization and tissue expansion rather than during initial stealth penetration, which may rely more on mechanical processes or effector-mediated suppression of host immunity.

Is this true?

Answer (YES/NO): YES